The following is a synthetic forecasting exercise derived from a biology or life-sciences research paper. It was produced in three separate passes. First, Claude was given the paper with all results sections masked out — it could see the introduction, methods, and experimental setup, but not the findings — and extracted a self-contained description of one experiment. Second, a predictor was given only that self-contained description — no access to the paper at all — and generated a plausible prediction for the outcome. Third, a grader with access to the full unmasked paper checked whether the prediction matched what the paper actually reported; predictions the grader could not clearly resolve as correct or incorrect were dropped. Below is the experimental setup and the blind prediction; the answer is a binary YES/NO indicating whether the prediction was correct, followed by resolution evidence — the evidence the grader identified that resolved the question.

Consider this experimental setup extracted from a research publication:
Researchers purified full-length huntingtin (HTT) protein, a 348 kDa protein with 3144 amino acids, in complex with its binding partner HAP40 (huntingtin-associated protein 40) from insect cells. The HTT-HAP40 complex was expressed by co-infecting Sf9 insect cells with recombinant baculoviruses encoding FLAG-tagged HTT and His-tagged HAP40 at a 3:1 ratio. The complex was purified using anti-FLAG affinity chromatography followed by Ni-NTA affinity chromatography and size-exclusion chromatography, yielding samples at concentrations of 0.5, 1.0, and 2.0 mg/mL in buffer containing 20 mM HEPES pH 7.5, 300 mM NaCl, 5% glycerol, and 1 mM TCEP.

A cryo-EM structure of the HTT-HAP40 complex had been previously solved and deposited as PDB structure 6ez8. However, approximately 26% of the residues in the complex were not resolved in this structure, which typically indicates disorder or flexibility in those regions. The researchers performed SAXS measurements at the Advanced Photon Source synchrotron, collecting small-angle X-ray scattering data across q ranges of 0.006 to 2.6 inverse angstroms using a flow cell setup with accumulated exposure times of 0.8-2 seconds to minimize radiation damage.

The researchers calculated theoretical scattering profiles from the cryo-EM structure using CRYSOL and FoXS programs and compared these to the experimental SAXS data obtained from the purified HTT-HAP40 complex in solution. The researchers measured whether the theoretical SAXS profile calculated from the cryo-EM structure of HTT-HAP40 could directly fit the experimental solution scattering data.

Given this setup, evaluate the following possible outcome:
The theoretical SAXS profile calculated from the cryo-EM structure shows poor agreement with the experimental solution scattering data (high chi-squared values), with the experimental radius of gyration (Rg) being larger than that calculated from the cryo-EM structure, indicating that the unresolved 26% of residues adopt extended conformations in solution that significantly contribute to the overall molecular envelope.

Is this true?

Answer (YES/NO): YES